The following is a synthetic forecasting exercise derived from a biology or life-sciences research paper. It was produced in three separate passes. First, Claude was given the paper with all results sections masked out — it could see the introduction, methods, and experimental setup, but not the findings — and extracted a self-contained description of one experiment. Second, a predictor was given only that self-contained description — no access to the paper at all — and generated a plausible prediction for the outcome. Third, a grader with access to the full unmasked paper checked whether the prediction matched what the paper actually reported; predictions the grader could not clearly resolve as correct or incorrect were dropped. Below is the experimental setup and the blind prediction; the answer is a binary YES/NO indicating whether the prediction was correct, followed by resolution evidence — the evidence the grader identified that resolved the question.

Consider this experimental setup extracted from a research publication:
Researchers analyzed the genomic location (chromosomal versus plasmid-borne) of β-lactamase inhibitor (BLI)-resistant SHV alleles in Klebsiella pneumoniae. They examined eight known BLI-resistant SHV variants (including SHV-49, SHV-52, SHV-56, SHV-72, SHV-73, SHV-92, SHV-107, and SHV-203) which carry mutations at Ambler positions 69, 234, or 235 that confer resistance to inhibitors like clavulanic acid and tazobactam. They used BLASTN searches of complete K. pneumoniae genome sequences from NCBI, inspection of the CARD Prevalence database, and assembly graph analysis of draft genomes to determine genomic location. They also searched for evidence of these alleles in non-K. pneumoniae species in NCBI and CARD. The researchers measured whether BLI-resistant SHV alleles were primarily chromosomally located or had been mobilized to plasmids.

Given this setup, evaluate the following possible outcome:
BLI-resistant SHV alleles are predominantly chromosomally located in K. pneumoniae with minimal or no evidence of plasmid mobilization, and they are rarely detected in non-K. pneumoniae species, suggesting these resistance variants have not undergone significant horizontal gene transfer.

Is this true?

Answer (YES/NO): YES